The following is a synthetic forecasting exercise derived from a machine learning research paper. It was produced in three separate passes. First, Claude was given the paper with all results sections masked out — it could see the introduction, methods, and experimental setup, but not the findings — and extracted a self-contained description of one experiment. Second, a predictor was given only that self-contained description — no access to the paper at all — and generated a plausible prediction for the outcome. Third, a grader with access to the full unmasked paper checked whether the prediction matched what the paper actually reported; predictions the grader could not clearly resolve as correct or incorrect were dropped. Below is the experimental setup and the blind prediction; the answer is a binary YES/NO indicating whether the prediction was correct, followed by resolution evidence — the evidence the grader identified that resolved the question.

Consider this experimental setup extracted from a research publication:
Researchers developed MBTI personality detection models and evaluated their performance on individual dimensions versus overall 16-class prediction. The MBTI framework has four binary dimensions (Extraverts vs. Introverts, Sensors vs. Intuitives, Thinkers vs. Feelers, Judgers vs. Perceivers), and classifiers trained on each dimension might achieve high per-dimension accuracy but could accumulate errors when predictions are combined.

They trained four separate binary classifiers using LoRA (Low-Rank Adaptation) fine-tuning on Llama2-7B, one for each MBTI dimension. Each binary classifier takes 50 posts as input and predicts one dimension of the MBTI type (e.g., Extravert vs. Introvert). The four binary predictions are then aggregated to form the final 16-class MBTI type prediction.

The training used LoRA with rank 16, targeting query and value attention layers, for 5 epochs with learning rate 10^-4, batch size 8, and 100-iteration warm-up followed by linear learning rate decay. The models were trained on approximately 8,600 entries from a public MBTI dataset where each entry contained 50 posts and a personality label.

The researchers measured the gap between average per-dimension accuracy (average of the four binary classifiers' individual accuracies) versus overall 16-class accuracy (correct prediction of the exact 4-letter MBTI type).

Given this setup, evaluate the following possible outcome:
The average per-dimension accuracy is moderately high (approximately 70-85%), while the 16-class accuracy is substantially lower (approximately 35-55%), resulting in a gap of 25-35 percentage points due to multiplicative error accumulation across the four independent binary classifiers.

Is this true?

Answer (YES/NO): NO